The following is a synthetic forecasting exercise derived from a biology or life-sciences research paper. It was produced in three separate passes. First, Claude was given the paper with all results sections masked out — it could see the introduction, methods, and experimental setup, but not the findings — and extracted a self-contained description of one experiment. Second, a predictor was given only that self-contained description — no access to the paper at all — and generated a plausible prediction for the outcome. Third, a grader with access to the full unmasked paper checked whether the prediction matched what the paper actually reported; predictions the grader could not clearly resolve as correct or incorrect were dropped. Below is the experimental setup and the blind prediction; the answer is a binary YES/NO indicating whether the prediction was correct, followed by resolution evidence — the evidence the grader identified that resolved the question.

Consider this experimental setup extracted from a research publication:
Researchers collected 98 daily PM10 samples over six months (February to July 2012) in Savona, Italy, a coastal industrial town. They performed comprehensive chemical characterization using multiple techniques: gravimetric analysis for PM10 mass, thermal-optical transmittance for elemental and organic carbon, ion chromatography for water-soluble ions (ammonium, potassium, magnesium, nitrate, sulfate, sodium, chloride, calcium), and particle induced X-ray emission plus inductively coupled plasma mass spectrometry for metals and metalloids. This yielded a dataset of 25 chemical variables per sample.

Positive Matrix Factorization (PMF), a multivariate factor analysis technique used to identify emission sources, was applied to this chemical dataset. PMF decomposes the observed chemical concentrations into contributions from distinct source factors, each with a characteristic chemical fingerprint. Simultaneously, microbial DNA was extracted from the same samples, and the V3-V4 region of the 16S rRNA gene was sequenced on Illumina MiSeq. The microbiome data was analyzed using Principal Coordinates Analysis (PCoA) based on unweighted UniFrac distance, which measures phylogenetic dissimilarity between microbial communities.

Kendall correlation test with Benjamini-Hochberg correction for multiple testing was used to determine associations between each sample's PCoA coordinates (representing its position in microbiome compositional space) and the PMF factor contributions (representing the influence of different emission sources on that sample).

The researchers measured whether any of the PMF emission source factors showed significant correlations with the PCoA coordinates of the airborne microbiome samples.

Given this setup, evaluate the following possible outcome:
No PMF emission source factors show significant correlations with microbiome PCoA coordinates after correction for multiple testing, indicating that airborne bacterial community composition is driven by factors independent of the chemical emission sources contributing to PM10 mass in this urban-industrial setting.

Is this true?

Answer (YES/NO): NO